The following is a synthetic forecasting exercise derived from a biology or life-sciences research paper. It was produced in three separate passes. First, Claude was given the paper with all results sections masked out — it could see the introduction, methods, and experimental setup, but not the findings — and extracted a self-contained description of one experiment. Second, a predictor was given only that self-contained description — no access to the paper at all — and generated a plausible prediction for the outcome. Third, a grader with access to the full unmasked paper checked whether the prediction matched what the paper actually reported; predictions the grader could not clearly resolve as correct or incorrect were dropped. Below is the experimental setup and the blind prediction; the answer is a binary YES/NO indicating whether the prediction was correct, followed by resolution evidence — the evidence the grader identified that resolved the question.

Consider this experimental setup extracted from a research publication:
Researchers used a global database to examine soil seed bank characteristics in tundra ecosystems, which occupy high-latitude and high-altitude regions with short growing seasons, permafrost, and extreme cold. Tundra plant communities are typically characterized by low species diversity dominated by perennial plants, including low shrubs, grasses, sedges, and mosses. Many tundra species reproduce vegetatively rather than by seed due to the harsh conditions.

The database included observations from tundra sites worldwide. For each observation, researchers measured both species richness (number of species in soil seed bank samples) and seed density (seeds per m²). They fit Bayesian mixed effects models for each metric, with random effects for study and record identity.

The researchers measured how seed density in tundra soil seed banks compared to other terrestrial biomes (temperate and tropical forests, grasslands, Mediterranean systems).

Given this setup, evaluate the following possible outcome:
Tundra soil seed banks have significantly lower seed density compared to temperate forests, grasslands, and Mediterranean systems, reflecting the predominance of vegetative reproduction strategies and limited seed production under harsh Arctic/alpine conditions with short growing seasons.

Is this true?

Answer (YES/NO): YES